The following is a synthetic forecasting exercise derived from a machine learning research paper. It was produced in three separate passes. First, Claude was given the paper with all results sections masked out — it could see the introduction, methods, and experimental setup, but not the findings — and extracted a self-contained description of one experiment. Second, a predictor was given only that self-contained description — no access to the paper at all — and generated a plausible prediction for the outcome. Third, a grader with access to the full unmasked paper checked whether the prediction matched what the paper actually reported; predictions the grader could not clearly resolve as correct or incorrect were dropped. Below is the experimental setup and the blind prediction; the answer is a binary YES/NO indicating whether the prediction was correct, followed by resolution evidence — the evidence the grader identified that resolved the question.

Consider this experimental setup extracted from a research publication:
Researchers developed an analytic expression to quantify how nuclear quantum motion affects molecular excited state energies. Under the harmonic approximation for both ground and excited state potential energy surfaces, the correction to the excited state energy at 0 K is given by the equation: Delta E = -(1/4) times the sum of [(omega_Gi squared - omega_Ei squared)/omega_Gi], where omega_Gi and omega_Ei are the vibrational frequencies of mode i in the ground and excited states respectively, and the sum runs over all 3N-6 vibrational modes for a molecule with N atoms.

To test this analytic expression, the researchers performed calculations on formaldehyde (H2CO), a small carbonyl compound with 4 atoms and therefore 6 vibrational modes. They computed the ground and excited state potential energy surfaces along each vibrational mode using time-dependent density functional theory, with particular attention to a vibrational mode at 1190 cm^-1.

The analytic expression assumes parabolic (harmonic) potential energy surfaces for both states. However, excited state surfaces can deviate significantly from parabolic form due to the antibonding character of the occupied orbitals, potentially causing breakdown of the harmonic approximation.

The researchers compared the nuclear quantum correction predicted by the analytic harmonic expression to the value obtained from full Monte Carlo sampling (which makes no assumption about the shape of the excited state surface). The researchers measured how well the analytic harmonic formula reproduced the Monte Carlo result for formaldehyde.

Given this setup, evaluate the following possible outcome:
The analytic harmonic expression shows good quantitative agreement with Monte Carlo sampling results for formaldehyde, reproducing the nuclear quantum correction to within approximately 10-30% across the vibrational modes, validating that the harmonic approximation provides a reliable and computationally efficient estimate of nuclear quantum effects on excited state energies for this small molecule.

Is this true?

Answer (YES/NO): NO